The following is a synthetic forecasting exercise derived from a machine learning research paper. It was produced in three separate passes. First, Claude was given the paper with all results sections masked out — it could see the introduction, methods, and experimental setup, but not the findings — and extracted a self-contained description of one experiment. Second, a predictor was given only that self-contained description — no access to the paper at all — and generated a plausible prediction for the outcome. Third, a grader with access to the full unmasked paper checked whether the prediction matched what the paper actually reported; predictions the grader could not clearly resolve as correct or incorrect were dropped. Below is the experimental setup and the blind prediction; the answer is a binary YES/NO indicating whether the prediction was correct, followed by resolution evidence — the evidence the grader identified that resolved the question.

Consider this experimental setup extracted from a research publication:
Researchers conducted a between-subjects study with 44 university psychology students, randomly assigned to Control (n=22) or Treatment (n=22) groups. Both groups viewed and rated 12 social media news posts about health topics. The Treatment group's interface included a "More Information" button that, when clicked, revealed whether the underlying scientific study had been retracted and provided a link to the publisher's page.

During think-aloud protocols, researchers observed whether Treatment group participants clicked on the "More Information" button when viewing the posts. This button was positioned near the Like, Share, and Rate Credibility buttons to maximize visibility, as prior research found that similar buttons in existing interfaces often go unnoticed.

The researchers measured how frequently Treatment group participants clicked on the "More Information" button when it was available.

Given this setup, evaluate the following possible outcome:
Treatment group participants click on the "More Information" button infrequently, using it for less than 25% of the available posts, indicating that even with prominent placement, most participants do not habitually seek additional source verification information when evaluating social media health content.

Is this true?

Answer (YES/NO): NO